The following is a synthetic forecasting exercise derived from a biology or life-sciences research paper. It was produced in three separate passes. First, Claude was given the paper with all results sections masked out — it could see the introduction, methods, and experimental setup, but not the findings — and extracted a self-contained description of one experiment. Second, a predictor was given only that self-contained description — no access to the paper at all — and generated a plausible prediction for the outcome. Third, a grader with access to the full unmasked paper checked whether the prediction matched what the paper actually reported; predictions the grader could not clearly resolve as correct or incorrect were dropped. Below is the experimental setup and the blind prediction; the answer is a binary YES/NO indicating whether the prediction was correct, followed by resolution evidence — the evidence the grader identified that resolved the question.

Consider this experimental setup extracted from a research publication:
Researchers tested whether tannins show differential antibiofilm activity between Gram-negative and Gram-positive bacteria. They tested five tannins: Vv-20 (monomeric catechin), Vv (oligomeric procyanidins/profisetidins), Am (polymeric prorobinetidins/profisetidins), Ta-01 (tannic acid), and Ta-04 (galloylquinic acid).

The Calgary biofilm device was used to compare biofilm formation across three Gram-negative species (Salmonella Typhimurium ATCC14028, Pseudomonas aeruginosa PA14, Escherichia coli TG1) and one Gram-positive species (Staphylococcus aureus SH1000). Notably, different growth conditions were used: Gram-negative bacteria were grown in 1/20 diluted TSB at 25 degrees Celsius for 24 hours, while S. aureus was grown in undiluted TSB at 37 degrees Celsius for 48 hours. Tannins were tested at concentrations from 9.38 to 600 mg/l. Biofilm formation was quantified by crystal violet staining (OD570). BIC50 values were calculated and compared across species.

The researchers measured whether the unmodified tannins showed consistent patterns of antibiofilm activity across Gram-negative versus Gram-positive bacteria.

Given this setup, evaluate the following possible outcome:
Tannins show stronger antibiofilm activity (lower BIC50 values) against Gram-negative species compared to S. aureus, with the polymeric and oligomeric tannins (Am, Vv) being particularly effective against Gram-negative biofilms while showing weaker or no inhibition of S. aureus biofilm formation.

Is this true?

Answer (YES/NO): NO